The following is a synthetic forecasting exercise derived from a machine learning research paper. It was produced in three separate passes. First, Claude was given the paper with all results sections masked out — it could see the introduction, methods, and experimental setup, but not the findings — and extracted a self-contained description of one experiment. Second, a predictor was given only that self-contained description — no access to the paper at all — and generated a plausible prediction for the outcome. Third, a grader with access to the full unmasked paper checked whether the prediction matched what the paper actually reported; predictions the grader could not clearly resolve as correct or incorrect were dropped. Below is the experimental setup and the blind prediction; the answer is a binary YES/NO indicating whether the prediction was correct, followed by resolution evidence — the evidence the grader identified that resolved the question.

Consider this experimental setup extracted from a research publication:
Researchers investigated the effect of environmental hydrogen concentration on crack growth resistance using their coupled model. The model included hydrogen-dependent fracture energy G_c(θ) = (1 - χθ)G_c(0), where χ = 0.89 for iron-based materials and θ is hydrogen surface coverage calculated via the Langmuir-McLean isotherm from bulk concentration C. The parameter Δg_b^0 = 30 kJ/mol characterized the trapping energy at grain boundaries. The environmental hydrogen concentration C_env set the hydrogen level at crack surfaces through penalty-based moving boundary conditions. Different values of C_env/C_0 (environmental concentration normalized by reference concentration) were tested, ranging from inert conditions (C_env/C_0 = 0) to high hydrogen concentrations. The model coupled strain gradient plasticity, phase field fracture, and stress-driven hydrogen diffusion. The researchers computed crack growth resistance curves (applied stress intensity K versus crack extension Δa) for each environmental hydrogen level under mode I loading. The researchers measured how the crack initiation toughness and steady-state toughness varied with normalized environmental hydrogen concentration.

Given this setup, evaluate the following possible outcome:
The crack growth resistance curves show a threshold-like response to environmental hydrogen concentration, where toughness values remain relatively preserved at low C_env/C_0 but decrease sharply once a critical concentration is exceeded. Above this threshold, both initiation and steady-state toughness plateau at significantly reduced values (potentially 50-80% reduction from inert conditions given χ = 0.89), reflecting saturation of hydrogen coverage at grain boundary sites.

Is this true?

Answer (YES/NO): NO